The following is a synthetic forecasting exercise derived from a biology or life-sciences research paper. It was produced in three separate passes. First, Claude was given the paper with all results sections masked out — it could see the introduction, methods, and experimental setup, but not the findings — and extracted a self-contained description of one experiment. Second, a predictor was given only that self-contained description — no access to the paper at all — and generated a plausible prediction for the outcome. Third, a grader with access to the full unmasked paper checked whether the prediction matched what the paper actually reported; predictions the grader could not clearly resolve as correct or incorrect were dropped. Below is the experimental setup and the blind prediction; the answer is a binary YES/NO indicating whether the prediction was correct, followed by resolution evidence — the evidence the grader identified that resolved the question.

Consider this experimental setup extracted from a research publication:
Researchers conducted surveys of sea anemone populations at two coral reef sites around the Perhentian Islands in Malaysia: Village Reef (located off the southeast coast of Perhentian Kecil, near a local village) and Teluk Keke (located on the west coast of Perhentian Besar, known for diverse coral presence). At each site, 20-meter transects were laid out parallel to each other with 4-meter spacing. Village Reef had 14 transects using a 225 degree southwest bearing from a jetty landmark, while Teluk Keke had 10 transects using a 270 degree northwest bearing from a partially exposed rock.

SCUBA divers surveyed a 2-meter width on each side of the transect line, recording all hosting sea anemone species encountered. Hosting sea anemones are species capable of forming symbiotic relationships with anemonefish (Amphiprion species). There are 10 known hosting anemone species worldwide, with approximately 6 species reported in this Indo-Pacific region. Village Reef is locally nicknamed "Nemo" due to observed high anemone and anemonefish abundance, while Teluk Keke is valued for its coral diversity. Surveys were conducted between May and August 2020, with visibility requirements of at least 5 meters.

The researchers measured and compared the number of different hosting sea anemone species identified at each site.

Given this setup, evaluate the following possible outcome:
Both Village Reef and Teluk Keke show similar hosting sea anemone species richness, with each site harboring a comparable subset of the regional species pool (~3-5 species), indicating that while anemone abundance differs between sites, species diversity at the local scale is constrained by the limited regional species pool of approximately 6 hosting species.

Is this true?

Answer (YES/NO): YES